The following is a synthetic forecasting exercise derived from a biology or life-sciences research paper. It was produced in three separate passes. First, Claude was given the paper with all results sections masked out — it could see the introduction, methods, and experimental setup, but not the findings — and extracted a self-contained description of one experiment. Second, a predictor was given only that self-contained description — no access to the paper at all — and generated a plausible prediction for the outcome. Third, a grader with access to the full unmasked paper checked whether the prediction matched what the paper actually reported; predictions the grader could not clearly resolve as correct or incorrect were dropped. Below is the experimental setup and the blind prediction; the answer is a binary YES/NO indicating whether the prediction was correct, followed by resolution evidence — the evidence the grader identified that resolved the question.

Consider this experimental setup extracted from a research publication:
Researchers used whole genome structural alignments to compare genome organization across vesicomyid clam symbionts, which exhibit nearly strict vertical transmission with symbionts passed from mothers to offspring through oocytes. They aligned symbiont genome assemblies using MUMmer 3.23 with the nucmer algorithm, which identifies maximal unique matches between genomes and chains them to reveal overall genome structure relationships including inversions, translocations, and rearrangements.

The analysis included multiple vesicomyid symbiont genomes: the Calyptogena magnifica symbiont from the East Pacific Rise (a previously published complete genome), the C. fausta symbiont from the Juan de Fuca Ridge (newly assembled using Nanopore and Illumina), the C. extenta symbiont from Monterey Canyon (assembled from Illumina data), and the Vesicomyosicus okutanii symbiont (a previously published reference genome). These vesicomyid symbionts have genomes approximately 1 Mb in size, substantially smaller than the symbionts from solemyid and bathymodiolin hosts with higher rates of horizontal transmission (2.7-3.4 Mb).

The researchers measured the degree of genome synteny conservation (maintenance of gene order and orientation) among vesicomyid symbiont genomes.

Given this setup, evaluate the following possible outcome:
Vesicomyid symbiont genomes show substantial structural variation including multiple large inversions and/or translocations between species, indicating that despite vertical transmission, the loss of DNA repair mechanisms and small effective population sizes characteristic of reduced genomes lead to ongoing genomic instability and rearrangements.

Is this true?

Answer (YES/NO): NO